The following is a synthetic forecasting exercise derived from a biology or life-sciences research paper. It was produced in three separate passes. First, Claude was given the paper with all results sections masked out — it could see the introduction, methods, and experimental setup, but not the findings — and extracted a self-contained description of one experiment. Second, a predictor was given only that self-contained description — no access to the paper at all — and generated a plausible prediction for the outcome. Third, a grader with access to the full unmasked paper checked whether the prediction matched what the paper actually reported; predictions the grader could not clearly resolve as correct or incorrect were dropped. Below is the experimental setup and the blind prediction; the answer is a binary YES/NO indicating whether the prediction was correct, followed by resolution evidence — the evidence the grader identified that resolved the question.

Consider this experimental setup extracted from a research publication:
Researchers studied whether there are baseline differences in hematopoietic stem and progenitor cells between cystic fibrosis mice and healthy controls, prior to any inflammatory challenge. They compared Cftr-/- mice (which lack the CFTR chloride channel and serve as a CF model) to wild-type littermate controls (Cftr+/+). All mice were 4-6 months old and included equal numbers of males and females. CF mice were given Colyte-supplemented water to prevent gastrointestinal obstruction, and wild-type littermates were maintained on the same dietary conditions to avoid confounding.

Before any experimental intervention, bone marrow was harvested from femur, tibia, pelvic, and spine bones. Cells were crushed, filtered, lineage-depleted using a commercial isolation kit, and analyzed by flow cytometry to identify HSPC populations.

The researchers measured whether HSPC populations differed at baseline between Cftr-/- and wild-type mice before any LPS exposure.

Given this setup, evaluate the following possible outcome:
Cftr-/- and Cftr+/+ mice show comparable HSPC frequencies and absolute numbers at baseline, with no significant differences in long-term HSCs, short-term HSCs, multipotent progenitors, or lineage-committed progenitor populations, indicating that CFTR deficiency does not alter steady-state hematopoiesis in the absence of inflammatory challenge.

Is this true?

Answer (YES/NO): NO